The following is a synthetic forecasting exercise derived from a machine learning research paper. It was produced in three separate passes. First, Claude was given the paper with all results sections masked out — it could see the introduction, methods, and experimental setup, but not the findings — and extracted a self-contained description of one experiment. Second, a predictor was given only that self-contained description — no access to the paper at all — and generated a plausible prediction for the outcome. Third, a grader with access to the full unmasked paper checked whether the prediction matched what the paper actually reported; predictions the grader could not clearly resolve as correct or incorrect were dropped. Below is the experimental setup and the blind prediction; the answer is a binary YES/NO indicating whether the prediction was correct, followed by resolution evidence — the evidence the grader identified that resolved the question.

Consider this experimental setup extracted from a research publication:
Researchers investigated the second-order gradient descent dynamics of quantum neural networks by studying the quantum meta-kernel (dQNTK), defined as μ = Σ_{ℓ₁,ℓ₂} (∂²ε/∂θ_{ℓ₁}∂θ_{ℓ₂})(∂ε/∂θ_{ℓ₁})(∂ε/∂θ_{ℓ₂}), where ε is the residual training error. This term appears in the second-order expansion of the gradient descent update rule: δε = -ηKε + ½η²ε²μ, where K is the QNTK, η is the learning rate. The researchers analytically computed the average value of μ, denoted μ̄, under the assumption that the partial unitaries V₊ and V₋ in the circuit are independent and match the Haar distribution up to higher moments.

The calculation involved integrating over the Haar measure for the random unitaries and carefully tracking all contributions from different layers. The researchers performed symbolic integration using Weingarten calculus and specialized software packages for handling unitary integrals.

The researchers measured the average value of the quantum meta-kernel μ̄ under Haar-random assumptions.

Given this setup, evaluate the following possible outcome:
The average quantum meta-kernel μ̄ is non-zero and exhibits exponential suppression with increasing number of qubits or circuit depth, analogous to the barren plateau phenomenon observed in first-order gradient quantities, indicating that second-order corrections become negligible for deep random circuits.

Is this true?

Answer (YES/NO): NO